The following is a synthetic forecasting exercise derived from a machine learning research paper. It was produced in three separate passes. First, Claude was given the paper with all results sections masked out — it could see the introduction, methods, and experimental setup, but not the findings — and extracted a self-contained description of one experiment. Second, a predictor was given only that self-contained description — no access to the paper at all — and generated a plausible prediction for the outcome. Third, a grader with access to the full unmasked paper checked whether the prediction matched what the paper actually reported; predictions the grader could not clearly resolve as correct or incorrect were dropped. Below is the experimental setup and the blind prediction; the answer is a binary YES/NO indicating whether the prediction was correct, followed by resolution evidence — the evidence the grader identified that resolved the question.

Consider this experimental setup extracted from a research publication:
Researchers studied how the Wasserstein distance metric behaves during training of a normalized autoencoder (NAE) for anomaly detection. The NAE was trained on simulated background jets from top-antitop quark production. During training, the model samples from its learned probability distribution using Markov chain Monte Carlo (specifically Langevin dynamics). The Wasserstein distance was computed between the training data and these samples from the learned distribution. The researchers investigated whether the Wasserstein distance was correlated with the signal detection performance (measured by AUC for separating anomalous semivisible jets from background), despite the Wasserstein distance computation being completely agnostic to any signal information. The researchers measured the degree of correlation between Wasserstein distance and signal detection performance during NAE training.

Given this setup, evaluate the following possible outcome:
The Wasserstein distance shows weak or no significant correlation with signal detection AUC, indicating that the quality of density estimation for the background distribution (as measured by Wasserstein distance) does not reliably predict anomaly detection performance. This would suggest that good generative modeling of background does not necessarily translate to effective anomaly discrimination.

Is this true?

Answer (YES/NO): NO